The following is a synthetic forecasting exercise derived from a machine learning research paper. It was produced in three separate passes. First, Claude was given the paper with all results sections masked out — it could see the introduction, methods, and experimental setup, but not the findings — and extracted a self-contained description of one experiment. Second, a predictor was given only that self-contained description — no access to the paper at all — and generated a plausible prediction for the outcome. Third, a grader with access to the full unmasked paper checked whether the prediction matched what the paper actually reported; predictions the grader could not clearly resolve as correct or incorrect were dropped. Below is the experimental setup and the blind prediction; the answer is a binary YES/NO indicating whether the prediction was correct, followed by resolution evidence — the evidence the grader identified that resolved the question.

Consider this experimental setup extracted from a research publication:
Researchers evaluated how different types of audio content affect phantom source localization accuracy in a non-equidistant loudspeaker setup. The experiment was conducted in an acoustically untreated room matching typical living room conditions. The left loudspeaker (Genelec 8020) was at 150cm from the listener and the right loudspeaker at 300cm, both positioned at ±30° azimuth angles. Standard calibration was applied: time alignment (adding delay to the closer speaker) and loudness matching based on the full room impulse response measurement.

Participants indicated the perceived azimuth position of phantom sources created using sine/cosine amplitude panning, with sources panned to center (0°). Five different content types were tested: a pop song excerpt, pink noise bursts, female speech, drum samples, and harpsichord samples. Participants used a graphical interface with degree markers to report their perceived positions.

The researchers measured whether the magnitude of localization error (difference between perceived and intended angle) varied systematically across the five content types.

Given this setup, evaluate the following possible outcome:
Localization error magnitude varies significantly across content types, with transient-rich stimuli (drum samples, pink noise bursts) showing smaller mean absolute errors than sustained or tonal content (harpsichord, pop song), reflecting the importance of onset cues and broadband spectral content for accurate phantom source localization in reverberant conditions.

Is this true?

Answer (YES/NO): NO